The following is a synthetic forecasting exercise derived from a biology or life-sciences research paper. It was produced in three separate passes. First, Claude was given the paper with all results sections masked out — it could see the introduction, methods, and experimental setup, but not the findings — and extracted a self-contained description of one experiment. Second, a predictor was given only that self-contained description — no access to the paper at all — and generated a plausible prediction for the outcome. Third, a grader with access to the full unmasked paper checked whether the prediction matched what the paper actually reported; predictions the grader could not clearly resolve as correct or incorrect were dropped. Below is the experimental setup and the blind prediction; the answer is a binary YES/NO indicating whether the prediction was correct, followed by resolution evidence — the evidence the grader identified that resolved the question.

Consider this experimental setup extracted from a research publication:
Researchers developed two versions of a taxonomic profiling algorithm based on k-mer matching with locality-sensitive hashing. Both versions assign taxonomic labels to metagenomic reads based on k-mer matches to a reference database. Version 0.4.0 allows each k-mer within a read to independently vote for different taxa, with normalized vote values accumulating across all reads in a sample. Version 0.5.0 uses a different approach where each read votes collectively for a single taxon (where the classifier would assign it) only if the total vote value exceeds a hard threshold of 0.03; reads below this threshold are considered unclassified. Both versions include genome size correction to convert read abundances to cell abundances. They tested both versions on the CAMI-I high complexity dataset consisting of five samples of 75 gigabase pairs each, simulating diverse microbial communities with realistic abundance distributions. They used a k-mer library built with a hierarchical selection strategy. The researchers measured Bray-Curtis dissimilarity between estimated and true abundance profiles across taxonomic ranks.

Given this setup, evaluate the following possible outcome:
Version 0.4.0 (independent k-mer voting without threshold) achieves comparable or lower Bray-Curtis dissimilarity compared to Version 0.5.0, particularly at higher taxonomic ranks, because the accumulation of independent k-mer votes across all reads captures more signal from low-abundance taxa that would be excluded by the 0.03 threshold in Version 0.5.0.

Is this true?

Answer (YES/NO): NO